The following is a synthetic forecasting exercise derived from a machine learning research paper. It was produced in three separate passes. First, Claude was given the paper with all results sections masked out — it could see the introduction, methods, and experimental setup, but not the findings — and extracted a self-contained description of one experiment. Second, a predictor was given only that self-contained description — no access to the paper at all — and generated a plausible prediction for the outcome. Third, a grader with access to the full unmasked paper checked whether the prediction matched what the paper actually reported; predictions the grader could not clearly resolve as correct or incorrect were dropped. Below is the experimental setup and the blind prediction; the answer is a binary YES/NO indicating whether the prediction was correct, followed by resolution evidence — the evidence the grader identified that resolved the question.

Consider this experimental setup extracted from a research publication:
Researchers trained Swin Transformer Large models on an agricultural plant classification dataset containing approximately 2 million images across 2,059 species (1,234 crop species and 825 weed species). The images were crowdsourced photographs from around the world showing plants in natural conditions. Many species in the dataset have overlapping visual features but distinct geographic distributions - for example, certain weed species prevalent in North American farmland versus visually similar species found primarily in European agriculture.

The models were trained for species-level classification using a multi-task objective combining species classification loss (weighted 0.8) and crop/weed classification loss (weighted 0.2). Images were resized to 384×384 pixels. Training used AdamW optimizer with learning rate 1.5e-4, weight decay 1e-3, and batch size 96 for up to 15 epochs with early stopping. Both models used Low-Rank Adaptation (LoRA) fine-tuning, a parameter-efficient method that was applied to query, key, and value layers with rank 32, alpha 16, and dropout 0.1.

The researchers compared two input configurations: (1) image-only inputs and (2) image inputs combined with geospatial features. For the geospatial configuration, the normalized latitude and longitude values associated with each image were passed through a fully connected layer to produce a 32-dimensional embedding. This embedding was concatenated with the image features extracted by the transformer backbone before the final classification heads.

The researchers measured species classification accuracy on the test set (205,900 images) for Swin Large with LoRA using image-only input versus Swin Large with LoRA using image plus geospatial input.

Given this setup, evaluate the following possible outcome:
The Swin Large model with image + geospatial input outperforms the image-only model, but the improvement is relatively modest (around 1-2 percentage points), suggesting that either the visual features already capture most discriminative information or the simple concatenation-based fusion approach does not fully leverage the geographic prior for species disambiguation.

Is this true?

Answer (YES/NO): YES